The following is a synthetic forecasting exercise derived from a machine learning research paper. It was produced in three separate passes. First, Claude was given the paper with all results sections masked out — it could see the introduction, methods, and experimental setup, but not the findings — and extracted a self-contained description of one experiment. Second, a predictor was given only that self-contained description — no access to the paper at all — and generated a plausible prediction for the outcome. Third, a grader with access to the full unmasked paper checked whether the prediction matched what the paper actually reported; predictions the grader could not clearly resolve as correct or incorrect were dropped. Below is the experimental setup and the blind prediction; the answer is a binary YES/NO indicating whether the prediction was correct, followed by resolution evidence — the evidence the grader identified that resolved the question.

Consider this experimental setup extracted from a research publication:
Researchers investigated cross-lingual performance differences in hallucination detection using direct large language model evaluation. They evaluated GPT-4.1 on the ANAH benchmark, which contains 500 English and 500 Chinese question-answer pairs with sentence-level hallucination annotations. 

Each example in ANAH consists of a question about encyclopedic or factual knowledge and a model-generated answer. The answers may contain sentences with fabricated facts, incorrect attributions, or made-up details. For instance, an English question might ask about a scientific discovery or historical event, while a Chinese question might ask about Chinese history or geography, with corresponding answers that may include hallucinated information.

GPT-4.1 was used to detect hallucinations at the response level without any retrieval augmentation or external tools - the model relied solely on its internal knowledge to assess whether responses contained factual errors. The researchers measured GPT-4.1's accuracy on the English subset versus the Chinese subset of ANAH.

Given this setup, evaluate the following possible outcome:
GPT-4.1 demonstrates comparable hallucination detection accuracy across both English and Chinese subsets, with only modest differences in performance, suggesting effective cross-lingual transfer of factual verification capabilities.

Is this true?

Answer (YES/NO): NO